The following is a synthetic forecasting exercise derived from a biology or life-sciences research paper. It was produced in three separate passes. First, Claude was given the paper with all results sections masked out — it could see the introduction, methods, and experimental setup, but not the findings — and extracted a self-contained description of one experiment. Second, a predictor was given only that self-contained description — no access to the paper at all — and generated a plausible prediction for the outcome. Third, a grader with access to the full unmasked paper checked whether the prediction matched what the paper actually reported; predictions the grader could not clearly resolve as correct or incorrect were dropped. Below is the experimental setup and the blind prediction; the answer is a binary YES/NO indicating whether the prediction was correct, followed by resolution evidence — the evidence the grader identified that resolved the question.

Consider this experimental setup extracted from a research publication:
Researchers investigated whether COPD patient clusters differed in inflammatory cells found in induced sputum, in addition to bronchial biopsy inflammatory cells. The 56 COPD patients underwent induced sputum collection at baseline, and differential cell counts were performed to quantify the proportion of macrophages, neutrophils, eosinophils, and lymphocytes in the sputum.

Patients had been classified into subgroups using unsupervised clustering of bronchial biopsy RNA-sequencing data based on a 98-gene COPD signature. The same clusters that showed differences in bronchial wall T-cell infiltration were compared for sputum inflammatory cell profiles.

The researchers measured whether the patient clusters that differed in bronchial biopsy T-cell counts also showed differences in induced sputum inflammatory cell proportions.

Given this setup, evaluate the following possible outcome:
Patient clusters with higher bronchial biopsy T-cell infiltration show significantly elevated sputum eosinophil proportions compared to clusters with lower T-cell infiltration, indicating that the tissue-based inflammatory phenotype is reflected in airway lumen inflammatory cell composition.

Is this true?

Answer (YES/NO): NO